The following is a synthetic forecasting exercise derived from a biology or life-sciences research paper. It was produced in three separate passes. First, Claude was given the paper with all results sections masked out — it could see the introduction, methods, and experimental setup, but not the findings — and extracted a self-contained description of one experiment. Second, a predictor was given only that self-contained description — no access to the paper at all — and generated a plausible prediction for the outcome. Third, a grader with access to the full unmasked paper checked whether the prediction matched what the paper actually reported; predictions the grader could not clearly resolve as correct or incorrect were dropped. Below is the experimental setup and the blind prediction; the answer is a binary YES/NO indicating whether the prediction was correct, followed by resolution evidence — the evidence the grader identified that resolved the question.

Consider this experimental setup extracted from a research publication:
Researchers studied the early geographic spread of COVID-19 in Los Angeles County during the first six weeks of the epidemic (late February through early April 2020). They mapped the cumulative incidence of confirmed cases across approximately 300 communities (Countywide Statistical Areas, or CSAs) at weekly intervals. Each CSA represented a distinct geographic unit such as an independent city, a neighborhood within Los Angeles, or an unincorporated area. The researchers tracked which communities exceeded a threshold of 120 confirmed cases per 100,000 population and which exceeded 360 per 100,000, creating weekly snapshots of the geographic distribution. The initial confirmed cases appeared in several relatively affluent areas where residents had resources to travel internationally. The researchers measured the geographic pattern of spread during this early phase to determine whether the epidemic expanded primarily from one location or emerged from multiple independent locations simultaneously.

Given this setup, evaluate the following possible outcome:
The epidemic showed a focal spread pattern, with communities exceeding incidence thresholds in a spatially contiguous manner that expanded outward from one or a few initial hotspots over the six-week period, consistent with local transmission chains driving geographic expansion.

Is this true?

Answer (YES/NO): YES